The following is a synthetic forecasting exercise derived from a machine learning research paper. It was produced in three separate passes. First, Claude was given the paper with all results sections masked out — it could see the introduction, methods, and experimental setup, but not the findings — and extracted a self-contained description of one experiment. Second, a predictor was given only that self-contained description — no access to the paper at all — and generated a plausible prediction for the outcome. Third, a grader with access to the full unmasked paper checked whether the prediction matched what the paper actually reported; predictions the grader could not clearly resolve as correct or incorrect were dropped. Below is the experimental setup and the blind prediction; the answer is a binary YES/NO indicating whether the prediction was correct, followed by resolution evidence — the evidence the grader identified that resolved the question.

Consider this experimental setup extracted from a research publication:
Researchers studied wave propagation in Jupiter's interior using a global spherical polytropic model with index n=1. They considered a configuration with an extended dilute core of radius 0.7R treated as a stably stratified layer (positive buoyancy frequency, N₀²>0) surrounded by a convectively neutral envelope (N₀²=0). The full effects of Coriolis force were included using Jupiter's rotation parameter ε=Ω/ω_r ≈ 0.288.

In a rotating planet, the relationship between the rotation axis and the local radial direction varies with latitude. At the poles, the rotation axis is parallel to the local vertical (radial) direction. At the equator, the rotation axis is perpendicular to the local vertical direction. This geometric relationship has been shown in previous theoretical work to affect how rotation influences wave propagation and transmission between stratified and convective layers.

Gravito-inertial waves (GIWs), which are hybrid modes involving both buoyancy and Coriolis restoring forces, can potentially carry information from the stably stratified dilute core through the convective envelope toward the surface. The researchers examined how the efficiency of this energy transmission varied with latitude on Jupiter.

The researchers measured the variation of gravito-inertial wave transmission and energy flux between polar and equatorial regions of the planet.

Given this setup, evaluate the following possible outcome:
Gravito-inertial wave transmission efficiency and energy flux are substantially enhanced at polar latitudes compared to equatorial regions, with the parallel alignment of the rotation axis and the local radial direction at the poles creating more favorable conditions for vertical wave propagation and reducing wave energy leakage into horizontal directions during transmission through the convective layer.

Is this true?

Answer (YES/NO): YES